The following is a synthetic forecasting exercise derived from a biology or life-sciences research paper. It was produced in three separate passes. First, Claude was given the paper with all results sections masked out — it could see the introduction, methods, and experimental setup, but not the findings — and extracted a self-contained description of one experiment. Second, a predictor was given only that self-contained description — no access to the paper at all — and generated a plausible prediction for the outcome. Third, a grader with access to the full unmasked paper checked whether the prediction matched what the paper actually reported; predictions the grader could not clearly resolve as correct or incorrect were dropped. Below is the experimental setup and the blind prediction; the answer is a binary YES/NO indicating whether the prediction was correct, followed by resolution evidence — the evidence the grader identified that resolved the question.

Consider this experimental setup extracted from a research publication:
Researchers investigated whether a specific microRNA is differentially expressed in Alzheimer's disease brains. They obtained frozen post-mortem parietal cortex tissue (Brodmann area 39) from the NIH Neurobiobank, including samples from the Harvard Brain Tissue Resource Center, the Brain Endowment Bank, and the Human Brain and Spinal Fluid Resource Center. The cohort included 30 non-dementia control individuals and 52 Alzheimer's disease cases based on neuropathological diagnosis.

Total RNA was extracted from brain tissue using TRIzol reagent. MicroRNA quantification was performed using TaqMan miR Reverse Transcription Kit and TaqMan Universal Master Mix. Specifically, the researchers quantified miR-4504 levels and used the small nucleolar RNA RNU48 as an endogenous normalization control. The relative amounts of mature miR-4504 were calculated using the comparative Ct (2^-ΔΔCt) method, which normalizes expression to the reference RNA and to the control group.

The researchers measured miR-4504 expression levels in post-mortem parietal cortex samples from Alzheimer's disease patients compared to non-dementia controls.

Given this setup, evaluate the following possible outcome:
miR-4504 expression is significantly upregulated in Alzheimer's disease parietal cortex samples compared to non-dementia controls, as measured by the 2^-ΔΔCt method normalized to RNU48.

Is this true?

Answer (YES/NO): YES